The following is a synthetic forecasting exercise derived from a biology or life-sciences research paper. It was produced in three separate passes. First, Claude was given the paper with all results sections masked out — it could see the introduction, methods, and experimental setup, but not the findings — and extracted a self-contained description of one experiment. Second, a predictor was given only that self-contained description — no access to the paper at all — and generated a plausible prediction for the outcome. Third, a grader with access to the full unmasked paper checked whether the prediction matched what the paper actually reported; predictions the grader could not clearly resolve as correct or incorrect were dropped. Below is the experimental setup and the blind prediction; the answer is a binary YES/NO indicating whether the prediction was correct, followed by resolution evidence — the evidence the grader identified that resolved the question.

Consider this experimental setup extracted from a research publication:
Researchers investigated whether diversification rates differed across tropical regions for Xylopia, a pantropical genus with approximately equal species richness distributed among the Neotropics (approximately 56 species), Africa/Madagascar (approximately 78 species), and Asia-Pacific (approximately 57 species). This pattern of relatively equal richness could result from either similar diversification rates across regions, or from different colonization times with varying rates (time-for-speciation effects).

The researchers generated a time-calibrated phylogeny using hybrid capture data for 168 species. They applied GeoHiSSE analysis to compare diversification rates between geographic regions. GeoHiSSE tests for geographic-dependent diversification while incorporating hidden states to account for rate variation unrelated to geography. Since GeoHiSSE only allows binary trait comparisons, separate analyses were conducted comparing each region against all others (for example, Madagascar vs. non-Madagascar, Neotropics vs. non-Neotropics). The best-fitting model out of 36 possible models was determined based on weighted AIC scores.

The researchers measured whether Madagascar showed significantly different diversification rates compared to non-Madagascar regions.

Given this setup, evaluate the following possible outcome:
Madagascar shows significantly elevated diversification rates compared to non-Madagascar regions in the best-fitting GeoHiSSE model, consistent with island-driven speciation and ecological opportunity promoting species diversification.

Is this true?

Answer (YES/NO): YES